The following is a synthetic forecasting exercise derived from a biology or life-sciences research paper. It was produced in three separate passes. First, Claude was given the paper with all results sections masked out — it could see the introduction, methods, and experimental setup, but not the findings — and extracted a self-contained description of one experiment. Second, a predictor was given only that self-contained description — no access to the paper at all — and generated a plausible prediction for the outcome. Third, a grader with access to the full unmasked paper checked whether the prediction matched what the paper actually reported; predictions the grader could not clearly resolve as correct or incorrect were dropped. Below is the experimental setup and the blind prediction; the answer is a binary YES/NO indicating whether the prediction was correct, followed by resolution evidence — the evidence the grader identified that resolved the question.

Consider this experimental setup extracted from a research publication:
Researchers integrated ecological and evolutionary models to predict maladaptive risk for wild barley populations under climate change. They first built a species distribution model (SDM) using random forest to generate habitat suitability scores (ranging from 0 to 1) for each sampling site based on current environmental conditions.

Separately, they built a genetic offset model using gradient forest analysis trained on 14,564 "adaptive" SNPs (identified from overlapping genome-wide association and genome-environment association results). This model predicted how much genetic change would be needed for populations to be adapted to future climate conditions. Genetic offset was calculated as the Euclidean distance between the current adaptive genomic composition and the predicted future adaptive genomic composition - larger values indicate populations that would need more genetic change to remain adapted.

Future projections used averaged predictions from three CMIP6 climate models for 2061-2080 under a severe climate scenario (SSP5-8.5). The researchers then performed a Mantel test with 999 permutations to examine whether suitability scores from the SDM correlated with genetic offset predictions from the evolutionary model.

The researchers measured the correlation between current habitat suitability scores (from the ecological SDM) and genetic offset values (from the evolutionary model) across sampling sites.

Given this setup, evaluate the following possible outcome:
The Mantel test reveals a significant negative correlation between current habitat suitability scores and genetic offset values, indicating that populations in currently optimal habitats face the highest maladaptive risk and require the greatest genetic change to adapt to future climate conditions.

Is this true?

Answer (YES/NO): NO